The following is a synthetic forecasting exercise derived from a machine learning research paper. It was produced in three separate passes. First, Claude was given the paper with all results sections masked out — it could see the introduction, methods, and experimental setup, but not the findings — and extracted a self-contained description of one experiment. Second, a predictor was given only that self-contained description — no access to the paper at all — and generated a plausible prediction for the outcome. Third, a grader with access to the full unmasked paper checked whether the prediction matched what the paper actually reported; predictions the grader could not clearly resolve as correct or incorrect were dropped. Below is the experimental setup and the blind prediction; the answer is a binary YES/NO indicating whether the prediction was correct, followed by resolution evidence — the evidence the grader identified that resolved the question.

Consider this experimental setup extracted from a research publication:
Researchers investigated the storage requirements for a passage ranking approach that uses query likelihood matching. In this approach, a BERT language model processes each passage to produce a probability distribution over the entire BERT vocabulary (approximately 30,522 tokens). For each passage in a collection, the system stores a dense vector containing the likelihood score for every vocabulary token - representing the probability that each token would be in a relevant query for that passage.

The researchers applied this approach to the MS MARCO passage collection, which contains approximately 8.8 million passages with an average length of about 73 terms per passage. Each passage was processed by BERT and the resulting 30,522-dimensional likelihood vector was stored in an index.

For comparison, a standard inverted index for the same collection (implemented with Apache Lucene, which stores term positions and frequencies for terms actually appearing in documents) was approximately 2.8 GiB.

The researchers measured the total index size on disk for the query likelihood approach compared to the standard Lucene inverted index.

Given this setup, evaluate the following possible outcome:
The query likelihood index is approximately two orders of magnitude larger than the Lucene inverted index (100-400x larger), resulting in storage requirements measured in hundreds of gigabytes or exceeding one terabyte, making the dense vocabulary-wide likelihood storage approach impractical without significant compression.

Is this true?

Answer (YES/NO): YES